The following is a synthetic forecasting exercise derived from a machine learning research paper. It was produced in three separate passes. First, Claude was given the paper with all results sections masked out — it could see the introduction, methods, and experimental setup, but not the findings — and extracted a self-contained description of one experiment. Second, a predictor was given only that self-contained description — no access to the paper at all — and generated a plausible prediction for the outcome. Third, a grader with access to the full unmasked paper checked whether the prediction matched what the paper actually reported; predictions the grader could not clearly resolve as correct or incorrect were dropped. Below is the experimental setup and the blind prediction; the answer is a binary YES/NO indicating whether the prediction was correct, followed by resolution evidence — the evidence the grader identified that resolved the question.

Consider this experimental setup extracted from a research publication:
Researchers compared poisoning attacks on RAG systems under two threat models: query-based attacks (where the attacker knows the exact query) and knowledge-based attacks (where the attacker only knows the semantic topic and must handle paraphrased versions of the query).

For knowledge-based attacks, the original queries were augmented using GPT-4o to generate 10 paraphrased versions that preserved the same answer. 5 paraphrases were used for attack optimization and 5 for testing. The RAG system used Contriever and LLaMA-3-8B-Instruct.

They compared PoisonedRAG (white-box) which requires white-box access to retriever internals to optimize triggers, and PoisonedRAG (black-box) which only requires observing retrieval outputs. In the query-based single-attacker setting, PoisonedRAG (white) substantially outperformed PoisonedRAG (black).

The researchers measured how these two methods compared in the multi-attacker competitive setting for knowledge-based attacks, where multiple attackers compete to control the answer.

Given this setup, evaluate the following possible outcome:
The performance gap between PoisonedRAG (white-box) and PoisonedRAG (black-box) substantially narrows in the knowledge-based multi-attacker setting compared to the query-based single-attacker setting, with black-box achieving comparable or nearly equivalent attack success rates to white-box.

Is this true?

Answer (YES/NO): NO